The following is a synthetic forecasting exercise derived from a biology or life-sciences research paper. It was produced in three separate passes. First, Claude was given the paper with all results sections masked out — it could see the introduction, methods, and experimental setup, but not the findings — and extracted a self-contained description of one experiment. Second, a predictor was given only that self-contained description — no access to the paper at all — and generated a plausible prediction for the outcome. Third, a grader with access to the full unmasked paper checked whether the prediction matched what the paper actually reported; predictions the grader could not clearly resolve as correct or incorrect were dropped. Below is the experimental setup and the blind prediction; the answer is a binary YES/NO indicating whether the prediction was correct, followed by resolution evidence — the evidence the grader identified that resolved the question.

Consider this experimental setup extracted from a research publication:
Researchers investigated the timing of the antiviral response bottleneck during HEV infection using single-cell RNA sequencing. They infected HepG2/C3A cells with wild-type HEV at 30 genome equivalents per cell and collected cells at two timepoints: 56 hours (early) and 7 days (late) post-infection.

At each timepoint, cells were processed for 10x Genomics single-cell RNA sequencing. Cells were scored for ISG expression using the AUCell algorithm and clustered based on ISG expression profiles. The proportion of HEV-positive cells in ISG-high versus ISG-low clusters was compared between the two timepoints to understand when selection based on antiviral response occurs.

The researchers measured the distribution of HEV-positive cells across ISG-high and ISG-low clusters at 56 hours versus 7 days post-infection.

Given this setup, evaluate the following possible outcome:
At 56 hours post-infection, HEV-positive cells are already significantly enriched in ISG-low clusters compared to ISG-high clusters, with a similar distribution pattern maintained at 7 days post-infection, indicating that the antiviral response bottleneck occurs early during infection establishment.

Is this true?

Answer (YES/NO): NO